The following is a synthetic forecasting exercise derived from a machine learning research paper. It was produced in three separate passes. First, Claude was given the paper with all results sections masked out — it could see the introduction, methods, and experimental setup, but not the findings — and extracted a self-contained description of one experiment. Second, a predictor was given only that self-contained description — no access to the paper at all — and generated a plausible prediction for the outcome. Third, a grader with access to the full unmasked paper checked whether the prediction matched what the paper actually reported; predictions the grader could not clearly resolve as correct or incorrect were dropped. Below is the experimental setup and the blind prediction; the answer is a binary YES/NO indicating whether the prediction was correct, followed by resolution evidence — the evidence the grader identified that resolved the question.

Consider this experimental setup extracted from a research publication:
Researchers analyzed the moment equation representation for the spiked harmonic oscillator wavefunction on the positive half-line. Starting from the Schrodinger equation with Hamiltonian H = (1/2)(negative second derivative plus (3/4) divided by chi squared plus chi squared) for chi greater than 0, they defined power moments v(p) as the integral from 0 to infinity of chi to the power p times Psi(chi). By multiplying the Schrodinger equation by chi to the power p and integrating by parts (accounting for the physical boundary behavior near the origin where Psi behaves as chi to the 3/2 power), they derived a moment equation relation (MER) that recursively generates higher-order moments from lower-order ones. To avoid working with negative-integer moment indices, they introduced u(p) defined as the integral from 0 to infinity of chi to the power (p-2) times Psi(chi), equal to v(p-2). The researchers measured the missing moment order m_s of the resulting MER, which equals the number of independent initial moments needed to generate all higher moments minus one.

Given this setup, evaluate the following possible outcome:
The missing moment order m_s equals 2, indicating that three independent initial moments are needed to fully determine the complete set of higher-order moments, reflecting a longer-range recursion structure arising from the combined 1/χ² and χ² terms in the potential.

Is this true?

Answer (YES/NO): NO